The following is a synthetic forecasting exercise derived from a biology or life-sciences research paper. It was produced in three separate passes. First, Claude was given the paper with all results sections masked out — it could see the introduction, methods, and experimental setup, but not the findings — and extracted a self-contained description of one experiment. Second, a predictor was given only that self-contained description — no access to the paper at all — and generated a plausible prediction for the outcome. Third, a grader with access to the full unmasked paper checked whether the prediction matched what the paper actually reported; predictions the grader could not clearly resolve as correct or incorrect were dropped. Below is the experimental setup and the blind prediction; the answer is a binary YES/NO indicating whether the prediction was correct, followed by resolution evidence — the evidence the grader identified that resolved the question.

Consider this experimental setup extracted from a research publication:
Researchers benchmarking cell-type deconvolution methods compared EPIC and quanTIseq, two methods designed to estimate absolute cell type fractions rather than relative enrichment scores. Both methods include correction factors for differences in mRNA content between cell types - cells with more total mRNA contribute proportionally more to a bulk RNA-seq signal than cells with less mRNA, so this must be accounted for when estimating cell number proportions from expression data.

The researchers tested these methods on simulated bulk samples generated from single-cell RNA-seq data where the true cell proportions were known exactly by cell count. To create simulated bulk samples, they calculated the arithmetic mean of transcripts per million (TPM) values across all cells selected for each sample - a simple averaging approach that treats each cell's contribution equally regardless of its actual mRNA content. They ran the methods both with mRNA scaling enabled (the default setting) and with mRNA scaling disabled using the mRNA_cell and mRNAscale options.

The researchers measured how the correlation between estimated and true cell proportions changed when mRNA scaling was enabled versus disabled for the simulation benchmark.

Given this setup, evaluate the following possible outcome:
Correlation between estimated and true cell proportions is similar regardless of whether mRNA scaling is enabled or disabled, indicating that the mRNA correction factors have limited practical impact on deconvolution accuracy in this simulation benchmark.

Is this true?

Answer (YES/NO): YES